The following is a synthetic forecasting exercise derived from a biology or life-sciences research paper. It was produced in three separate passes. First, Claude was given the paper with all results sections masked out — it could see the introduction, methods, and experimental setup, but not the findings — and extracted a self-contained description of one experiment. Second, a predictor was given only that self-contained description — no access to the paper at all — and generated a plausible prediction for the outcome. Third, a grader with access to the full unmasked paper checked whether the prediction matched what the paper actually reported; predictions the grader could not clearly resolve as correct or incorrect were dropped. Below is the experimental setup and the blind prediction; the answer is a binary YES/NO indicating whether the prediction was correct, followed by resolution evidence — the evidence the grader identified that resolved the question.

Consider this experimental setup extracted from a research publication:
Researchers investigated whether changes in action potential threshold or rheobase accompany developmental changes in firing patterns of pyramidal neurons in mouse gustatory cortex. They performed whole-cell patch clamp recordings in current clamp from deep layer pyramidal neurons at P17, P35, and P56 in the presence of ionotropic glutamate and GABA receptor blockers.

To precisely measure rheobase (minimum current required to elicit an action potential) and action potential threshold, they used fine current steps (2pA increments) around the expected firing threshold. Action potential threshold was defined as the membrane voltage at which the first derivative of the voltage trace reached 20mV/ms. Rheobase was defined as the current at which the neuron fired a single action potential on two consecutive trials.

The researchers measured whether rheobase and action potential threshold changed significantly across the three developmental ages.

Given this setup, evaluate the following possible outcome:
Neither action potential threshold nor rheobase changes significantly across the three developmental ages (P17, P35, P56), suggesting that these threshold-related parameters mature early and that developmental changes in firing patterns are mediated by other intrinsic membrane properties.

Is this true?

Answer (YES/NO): YES